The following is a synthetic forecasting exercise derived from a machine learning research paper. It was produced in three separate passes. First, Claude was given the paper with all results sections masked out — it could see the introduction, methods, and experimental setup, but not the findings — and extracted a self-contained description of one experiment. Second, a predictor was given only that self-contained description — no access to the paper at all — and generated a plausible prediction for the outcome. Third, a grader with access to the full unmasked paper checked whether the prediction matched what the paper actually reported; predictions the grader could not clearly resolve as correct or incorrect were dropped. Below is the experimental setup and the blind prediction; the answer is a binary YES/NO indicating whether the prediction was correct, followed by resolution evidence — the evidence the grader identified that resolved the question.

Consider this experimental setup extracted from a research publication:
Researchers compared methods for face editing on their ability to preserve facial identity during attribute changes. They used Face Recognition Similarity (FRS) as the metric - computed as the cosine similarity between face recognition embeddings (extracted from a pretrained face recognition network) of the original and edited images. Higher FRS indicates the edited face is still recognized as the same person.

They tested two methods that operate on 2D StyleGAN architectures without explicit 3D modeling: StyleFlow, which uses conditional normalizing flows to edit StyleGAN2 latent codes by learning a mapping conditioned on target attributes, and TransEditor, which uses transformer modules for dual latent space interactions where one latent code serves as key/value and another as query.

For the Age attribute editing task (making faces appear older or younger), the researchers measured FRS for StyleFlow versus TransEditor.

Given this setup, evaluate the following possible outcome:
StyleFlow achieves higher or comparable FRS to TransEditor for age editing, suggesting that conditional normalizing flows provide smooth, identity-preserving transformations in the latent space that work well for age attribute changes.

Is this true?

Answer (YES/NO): YES